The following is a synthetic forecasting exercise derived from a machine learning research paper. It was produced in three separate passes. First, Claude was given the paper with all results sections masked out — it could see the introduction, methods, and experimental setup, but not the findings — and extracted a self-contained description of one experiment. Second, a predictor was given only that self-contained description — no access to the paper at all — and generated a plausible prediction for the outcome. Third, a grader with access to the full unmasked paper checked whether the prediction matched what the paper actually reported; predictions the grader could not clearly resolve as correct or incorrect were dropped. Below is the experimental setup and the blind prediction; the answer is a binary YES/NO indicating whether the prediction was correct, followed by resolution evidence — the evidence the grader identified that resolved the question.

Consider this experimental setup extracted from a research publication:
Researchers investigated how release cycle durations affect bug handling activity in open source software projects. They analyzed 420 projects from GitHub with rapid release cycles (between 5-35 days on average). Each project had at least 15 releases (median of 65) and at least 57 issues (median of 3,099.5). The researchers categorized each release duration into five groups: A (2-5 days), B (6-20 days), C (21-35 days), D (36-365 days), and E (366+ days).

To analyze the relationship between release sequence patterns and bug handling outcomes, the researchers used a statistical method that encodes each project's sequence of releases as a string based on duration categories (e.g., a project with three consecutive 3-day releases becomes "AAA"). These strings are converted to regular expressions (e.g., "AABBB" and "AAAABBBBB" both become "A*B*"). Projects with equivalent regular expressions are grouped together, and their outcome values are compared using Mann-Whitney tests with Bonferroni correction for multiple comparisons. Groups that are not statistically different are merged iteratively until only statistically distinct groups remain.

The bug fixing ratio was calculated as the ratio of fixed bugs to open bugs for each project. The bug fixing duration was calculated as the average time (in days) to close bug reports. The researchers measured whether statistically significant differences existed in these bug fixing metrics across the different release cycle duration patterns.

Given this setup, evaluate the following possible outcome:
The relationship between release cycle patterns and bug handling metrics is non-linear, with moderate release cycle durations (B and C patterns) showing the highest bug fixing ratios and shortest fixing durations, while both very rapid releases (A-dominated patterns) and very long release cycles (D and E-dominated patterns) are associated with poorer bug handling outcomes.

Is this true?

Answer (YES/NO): NO